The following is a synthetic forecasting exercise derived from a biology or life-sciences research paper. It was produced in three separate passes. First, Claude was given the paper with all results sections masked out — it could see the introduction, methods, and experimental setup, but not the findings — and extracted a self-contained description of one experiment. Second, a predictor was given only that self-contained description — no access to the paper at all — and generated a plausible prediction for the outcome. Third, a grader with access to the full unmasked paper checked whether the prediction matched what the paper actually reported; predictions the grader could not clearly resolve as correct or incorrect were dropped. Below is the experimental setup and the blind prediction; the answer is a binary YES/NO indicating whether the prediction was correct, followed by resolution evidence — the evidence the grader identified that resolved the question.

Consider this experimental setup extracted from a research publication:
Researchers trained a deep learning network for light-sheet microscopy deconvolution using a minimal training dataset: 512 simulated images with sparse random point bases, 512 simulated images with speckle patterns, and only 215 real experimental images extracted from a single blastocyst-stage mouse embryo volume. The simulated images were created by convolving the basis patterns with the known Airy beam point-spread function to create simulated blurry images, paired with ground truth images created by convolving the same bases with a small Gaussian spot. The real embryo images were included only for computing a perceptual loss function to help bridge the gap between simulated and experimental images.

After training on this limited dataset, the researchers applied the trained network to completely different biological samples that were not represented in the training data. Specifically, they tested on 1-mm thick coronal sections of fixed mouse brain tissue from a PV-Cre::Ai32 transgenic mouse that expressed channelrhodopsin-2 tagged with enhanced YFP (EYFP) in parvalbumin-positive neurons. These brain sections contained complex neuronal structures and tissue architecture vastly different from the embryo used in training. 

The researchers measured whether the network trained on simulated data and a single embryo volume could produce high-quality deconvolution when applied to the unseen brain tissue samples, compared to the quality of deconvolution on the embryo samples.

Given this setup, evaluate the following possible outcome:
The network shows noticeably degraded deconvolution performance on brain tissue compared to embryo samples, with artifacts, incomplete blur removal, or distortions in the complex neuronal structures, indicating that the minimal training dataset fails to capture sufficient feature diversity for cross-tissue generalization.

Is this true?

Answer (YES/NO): NO